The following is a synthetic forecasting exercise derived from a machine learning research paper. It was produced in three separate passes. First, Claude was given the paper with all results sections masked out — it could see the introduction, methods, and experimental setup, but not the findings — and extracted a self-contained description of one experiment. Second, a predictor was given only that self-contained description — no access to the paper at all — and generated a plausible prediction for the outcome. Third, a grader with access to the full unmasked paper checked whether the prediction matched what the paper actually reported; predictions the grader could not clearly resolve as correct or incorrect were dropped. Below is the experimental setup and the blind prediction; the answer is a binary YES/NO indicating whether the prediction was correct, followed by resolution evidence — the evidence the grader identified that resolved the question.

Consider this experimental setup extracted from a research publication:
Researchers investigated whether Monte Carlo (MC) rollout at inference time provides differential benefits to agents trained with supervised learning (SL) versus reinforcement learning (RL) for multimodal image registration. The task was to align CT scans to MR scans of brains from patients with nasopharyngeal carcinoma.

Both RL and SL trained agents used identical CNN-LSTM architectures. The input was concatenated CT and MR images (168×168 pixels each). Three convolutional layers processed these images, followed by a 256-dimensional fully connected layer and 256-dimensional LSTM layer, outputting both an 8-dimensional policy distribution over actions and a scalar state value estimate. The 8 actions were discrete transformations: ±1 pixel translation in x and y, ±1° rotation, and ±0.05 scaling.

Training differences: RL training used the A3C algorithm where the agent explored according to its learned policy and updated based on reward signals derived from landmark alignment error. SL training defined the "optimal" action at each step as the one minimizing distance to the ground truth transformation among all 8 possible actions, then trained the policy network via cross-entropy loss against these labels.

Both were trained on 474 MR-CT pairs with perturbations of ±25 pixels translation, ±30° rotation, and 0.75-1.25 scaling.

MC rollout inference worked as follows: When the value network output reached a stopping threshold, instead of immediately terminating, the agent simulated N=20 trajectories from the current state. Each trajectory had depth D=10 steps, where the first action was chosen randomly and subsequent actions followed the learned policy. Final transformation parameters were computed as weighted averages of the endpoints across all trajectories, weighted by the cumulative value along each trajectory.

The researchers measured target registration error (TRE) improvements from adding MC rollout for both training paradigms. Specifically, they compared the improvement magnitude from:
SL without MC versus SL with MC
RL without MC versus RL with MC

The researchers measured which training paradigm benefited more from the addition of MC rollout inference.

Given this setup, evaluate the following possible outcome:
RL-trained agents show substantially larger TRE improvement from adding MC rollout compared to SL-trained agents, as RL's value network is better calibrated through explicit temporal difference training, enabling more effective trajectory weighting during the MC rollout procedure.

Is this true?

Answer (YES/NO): NO